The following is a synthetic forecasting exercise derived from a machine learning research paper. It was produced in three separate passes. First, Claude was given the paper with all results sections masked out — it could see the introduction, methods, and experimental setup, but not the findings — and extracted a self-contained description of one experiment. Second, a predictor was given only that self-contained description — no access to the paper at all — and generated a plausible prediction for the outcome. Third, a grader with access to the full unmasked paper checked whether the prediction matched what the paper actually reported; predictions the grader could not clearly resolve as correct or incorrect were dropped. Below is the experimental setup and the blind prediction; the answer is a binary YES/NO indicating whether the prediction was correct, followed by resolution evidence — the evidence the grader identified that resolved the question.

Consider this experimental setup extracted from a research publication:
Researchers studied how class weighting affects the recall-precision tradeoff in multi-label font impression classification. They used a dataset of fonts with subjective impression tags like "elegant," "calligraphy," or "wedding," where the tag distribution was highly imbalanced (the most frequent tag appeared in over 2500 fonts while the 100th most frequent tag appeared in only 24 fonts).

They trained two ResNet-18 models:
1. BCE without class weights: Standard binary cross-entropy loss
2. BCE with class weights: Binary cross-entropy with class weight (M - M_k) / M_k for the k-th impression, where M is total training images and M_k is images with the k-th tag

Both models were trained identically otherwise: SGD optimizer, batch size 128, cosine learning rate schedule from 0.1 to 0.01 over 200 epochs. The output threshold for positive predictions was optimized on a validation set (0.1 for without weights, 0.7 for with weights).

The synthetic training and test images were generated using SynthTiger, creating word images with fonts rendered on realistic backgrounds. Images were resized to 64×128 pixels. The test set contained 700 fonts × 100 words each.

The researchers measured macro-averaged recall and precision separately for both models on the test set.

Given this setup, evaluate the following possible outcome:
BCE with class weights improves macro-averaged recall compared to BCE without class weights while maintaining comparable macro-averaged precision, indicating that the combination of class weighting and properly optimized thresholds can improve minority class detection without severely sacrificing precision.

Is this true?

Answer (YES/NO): NO